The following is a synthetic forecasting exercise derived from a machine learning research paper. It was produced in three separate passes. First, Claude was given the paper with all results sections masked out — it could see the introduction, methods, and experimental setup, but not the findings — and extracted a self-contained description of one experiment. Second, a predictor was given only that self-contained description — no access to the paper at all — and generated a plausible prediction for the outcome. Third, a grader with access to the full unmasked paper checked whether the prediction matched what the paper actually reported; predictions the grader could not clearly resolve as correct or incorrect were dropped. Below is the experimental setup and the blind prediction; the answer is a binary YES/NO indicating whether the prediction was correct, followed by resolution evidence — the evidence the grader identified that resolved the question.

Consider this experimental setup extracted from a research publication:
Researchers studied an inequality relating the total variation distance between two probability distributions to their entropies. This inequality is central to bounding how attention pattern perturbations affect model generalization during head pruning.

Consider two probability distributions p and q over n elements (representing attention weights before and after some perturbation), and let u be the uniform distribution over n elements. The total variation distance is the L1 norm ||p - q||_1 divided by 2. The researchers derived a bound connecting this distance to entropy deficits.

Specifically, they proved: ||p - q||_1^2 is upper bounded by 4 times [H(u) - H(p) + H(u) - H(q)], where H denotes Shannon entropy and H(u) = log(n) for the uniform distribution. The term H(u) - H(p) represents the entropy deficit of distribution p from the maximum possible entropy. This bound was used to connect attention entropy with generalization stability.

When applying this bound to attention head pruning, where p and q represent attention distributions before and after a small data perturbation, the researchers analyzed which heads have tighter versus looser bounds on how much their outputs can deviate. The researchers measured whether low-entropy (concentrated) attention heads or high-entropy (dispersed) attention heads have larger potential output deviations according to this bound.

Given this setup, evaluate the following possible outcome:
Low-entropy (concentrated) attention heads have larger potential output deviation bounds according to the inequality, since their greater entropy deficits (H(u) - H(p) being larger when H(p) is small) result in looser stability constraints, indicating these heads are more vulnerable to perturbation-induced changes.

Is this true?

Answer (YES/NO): NO